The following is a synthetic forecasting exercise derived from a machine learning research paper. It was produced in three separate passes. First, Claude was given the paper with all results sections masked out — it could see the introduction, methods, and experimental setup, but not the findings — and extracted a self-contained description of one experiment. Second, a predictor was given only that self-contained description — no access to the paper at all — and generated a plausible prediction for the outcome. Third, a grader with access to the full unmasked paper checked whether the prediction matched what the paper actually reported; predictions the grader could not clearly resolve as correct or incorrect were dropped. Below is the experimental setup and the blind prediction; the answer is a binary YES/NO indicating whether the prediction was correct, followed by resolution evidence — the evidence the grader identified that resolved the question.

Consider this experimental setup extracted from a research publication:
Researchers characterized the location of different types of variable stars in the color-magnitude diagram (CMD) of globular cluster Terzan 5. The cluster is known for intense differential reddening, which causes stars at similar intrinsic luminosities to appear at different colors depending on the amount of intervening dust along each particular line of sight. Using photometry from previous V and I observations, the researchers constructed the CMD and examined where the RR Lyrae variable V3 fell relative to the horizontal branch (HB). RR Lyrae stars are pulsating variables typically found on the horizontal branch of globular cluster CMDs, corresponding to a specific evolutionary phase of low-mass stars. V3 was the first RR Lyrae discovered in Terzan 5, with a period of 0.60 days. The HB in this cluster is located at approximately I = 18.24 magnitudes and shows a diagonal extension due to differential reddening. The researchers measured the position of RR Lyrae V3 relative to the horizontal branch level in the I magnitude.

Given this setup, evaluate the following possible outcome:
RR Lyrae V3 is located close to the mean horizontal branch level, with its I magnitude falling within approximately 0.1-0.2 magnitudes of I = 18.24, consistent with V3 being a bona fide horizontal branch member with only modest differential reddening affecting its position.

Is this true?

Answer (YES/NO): NO